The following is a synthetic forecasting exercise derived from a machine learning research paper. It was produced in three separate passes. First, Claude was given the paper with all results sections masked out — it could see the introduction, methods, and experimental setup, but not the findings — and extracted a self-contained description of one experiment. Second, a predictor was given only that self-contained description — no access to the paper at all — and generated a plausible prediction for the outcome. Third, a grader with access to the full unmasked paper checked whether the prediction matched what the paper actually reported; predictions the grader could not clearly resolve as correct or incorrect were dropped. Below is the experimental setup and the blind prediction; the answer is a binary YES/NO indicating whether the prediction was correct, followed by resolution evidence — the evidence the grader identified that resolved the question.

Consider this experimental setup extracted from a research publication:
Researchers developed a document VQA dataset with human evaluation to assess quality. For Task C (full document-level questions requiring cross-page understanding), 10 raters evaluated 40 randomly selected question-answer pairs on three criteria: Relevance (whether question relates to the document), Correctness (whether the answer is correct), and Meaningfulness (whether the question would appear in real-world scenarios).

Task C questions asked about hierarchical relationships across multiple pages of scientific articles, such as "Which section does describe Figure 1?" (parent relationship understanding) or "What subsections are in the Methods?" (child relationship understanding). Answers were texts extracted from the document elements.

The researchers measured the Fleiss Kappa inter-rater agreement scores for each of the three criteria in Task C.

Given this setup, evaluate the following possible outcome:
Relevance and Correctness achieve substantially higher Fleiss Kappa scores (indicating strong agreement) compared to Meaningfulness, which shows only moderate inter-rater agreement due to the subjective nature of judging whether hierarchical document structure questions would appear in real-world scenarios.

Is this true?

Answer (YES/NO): NO